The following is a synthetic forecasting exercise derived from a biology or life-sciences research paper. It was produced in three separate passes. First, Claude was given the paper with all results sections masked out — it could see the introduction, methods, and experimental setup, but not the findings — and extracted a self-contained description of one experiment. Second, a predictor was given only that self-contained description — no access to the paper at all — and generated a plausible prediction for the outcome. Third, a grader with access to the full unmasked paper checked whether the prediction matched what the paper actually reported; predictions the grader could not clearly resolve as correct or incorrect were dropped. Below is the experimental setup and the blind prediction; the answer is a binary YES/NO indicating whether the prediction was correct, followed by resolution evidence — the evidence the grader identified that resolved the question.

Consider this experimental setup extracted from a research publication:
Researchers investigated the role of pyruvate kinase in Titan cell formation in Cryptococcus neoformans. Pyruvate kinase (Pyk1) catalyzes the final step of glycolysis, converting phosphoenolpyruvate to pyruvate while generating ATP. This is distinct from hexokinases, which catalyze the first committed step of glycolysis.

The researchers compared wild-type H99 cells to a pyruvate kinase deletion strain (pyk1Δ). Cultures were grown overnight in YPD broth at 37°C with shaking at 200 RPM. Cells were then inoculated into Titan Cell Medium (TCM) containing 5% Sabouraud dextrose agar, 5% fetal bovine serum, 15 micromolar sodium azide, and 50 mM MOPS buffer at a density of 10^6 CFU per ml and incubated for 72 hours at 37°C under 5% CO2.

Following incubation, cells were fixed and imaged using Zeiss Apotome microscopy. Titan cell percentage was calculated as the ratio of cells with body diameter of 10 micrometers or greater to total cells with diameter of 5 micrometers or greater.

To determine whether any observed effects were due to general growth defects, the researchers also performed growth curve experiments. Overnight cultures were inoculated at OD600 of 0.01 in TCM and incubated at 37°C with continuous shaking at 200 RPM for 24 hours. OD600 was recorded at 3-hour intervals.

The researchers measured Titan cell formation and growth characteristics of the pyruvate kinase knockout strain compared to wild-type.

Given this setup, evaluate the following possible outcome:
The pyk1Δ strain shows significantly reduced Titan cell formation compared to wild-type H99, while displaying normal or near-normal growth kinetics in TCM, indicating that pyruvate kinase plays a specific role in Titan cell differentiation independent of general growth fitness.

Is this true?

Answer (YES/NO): YES